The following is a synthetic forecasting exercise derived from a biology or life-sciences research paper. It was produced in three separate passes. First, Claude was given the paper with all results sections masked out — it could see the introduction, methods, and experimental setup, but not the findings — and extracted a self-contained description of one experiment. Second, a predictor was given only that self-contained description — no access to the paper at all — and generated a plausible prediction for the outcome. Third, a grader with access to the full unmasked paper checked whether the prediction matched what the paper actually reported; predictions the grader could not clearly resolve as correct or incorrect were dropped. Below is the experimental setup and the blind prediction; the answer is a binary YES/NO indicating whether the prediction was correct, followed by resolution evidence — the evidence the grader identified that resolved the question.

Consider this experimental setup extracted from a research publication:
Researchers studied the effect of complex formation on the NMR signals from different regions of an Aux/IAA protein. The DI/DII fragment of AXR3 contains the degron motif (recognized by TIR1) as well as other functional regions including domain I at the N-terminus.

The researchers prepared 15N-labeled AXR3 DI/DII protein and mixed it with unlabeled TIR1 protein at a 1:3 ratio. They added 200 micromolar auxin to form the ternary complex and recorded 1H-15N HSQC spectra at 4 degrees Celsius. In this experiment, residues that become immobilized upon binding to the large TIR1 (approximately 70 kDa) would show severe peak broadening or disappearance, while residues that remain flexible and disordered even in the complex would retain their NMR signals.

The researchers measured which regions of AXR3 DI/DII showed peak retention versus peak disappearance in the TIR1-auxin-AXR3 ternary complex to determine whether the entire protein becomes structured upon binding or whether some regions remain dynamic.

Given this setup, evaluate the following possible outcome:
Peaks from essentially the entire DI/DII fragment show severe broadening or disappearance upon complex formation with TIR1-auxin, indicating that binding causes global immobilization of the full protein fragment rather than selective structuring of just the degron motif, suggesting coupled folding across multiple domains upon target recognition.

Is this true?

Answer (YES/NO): NO